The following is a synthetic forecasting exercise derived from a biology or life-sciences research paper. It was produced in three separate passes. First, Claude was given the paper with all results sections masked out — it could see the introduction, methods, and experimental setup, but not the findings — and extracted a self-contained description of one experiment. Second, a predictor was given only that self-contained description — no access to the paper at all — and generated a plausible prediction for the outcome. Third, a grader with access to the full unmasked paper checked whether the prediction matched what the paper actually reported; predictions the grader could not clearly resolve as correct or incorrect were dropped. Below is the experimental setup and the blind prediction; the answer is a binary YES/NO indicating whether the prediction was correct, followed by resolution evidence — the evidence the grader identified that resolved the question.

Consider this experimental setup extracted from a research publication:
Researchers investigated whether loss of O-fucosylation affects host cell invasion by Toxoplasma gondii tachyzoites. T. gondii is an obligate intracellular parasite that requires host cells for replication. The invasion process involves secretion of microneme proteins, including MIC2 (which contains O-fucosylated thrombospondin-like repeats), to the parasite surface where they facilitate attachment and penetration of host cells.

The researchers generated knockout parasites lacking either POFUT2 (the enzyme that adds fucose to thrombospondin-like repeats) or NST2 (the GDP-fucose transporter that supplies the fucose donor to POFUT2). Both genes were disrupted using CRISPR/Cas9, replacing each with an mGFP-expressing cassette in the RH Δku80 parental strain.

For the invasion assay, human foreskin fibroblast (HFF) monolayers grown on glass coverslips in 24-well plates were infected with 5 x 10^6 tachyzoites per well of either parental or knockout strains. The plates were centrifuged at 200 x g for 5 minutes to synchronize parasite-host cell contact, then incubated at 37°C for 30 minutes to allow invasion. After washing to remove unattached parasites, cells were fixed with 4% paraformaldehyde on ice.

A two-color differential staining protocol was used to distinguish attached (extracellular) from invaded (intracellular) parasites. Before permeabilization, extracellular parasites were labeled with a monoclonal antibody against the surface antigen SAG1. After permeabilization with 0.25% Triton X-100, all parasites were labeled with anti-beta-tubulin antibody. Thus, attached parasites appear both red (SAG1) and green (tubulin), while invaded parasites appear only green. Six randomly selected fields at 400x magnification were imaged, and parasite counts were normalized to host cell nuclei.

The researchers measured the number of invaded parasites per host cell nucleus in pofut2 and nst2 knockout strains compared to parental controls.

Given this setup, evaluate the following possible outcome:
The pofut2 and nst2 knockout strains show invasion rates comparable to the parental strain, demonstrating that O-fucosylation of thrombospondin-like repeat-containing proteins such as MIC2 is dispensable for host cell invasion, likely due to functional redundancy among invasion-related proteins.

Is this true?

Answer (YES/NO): NO